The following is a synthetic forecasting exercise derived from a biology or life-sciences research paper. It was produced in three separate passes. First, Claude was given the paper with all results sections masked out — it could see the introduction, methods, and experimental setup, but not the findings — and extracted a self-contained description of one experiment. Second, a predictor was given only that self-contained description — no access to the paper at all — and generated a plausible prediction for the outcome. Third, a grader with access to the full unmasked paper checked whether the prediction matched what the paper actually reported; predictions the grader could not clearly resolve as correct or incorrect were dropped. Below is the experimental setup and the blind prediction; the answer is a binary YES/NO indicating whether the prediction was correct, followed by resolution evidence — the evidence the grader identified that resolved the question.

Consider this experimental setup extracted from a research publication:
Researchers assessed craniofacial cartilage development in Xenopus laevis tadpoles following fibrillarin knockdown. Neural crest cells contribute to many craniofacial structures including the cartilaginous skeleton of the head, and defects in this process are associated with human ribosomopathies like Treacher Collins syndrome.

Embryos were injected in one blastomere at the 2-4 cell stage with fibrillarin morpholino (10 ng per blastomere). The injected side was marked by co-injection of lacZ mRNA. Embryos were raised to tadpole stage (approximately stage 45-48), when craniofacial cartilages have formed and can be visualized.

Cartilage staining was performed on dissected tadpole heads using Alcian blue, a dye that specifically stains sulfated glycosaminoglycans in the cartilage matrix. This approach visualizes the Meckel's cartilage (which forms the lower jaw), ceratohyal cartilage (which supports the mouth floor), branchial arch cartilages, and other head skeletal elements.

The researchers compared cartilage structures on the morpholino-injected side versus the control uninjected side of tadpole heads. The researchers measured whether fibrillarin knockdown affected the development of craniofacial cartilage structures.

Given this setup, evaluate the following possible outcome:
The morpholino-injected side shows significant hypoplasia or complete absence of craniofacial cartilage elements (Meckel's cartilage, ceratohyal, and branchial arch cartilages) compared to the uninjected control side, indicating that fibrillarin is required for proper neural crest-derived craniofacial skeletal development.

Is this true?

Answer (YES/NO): YES